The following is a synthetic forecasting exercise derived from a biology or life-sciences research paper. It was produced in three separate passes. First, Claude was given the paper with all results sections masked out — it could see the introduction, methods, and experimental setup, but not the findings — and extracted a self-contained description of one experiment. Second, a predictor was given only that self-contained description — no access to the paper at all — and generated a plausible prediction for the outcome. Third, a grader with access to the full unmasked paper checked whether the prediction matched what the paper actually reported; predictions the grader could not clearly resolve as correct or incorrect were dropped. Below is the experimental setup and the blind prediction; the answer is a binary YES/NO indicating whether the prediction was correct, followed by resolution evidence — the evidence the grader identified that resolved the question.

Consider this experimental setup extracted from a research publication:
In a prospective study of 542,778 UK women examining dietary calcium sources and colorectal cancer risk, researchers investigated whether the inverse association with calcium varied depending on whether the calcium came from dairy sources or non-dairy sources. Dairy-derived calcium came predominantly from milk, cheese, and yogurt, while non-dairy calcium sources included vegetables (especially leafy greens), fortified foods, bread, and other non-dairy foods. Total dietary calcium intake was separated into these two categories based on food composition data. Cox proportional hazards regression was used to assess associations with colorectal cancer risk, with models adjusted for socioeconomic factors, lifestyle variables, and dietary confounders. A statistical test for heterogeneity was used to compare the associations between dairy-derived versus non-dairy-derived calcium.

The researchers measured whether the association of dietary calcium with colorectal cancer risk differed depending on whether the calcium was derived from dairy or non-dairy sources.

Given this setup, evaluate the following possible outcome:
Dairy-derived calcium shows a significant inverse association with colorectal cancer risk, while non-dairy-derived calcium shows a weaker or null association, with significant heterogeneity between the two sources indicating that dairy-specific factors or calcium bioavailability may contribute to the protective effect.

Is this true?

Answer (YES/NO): NO